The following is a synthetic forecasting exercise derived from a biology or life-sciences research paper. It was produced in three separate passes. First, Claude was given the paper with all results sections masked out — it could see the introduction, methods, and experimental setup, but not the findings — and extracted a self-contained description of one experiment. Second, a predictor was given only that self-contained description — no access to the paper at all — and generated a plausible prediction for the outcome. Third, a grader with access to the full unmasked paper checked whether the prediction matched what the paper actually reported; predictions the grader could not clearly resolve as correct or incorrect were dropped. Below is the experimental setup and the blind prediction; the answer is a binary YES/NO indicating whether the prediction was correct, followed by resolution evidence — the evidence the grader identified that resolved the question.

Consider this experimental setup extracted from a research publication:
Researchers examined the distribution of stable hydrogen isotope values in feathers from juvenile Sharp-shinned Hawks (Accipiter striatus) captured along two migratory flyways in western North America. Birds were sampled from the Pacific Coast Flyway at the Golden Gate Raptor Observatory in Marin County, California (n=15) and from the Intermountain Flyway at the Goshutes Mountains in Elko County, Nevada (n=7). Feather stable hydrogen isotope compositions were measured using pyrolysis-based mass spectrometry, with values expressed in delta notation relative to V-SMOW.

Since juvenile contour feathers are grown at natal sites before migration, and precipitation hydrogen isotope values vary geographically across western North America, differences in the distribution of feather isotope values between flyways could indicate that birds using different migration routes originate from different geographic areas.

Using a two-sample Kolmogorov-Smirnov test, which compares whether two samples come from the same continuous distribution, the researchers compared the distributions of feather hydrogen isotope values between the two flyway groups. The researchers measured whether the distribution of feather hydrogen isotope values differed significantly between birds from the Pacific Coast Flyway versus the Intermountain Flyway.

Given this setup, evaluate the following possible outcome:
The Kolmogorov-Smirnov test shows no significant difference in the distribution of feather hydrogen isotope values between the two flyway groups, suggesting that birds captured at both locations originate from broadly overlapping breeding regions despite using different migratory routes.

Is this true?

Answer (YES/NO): NO